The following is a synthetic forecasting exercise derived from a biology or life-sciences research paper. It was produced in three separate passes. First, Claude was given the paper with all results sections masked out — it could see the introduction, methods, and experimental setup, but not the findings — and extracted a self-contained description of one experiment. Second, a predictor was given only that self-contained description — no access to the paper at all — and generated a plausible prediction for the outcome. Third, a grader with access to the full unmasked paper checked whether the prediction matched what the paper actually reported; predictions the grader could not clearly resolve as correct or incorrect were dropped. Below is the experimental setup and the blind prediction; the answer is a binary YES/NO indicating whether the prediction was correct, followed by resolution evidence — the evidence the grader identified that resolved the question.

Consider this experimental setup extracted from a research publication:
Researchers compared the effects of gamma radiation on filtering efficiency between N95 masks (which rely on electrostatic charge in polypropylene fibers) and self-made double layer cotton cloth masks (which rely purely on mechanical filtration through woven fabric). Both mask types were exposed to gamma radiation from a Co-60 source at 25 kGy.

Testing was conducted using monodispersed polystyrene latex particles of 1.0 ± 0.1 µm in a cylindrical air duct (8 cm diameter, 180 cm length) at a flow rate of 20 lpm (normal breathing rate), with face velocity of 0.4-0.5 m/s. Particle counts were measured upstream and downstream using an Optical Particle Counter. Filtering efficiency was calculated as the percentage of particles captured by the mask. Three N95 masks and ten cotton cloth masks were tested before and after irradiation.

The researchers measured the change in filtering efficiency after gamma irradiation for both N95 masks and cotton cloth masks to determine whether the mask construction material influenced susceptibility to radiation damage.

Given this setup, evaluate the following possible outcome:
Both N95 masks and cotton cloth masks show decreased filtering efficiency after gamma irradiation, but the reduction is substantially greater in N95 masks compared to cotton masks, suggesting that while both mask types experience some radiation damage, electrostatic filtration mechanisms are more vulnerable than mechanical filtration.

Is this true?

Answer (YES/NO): NO